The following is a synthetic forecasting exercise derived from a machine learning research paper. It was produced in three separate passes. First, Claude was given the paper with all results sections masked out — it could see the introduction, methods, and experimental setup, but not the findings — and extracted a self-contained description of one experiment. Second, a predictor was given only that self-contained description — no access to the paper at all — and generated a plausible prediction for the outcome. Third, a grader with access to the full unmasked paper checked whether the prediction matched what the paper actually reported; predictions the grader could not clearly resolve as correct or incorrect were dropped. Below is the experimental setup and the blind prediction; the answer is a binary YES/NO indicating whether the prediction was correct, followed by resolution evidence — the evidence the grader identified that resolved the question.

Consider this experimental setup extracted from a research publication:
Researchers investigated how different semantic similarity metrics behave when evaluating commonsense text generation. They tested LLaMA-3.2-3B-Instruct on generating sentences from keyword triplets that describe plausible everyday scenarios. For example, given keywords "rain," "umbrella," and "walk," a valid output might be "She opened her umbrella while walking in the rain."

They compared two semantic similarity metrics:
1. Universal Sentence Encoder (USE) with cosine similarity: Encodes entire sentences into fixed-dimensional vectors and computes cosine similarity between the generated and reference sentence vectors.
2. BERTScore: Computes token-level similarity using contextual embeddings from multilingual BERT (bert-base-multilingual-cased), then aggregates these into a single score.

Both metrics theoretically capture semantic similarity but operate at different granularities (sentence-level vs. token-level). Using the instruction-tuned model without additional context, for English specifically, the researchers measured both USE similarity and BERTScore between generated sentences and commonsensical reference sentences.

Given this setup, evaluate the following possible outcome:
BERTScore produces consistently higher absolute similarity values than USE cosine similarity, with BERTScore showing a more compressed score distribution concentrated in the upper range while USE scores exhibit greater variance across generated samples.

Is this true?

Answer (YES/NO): YES